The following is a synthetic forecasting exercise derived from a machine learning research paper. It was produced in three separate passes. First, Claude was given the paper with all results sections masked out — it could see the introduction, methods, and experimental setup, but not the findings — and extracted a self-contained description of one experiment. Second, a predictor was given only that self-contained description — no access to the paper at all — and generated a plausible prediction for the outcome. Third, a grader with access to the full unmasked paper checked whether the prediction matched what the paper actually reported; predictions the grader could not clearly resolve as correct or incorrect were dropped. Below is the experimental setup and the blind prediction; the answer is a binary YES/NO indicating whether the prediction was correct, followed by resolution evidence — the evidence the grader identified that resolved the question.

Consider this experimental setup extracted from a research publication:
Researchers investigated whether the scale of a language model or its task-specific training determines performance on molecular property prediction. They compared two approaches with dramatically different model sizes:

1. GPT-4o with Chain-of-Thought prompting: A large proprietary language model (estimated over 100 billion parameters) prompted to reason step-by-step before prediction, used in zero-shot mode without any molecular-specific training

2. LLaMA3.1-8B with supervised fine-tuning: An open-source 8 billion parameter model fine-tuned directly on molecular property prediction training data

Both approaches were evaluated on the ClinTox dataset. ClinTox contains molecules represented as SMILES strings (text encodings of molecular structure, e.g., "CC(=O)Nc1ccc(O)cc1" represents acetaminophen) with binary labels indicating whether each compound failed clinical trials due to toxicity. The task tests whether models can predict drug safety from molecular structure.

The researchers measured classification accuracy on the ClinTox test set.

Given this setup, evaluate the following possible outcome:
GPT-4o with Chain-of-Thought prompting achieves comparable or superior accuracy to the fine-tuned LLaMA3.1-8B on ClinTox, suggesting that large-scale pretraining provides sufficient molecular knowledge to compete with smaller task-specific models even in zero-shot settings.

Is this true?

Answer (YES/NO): NO